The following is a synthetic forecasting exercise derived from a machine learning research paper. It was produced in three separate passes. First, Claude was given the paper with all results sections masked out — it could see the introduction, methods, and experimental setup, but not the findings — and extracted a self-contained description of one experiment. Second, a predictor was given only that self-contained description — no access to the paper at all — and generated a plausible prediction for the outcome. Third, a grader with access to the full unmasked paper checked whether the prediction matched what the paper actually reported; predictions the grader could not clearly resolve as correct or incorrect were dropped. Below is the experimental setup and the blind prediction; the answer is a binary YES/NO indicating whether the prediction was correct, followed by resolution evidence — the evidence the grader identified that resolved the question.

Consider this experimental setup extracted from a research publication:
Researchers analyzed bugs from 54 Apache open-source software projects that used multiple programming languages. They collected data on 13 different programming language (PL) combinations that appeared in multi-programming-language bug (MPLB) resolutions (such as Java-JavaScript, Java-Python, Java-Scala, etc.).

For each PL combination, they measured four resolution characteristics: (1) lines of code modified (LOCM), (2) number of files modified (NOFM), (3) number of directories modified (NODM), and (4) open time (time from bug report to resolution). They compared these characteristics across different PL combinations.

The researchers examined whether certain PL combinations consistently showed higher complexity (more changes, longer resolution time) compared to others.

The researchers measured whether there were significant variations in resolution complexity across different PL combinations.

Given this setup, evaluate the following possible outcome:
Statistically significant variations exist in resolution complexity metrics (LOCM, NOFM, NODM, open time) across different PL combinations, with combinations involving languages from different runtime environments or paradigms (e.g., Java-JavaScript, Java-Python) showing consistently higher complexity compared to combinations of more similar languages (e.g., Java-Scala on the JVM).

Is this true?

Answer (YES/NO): NO